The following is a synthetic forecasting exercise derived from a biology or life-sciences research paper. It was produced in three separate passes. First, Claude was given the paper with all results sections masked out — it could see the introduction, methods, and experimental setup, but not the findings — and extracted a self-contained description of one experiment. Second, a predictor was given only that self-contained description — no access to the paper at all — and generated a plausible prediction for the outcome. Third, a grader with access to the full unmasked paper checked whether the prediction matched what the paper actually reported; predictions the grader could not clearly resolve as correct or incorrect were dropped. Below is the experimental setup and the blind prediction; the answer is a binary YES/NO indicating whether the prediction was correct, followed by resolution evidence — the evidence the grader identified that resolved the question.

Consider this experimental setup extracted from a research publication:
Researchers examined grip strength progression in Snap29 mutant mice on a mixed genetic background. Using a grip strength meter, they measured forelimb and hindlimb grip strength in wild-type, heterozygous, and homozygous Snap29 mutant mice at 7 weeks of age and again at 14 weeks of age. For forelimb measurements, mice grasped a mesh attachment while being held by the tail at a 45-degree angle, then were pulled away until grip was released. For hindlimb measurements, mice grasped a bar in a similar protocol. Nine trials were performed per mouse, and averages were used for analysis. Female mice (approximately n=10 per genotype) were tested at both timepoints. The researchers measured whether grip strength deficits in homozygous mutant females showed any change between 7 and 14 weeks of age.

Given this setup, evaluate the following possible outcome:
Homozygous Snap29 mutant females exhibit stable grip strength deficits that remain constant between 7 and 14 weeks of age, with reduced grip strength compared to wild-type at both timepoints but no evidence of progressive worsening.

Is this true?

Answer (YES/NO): NO